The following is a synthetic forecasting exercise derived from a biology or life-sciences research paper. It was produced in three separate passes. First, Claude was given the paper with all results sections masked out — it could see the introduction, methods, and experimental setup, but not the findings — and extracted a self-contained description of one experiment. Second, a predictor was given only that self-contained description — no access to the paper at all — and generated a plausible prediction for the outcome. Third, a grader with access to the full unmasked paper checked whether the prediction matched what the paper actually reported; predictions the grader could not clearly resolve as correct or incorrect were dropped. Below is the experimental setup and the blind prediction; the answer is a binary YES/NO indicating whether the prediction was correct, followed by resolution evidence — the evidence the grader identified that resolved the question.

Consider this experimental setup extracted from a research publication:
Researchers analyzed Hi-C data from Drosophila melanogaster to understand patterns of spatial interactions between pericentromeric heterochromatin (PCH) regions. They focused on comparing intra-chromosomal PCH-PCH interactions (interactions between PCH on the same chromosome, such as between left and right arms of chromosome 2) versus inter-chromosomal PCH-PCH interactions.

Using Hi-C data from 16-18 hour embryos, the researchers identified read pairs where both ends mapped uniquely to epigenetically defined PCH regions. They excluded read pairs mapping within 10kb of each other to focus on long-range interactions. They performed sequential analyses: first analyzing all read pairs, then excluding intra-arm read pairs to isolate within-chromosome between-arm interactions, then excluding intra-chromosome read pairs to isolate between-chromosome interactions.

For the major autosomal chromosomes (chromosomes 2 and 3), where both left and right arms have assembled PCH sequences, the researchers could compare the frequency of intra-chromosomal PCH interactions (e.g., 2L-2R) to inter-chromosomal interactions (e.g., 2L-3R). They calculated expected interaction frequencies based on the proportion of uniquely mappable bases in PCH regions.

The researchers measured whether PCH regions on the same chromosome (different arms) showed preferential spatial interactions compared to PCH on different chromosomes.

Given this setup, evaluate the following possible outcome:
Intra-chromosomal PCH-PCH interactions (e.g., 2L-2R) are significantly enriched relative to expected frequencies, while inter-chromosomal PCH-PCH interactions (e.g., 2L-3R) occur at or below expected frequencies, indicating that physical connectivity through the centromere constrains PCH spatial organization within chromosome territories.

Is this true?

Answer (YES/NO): YES